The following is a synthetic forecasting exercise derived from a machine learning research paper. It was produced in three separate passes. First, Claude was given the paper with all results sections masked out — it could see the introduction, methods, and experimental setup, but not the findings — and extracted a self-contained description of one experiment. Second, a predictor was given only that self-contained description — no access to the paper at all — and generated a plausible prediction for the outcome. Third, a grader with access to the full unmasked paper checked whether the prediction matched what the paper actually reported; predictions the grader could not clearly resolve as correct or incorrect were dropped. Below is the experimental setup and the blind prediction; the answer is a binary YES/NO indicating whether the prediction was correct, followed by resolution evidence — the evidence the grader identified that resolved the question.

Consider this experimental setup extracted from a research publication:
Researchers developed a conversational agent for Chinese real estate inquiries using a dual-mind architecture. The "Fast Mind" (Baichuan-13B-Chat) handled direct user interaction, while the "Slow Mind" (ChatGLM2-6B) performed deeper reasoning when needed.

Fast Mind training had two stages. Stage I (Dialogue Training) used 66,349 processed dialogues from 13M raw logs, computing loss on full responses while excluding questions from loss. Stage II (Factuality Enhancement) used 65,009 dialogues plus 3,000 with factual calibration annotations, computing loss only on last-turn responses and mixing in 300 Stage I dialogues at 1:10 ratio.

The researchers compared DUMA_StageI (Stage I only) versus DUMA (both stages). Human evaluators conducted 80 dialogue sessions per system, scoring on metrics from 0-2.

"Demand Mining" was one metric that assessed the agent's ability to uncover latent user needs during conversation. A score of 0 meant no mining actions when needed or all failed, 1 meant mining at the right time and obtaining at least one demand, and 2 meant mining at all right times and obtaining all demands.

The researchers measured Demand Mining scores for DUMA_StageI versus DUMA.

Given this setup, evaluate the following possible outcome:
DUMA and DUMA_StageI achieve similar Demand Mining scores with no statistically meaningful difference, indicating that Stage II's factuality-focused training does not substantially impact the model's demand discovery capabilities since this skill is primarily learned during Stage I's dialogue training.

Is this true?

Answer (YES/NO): NO